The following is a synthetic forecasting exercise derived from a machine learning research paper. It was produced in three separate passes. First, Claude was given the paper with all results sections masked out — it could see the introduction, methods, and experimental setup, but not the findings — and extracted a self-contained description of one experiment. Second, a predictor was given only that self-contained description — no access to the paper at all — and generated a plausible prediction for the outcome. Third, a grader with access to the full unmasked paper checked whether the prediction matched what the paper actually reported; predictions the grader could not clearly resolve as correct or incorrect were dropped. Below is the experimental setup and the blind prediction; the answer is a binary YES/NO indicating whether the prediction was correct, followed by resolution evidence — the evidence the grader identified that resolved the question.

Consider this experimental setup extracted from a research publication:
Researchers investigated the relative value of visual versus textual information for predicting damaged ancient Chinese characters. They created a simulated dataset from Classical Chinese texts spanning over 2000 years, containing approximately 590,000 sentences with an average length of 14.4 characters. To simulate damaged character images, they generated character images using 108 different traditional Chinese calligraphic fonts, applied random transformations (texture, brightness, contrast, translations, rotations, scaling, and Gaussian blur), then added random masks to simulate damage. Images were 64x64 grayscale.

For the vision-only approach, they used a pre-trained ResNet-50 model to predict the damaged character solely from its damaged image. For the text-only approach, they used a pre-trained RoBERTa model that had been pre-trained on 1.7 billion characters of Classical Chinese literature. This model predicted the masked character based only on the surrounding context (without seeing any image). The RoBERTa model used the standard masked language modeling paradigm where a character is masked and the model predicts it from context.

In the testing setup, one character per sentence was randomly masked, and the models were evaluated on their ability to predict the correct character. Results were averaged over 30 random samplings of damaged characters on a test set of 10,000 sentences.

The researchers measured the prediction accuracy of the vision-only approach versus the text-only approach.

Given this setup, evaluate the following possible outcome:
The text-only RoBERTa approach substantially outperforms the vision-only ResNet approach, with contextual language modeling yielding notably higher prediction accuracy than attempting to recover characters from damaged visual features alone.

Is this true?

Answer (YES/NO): NO